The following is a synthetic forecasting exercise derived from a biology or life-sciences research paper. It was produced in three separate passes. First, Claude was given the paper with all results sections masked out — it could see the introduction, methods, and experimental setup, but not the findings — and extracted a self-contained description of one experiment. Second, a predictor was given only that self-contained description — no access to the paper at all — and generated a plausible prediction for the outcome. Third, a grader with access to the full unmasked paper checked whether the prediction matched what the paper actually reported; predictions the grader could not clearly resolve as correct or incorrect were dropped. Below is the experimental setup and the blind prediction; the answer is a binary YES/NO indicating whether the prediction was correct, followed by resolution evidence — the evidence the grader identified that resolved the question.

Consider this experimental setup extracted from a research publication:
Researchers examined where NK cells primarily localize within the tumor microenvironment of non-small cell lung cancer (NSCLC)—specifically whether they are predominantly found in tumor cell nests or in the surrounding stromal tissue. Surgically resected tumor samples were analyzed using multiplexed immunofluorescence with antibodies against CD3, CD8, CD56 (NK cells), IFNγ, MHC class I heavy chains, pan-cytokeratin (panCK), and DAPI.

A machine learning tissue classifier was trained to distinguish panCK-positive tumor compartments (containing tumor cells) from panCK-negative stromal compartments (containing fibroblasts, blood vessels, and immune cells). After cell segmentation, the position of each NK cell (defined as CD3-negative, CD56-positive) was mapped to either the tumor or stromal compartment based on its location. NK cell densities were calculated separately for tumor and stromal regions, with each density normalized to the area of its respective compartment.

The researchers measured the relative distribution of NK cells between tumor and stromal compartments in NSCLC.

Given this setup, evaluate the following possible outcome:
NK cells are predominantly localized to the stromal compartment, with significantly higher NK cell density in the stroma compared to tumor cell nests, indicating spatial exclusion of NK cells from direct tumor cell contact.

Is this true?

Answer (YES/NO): NO